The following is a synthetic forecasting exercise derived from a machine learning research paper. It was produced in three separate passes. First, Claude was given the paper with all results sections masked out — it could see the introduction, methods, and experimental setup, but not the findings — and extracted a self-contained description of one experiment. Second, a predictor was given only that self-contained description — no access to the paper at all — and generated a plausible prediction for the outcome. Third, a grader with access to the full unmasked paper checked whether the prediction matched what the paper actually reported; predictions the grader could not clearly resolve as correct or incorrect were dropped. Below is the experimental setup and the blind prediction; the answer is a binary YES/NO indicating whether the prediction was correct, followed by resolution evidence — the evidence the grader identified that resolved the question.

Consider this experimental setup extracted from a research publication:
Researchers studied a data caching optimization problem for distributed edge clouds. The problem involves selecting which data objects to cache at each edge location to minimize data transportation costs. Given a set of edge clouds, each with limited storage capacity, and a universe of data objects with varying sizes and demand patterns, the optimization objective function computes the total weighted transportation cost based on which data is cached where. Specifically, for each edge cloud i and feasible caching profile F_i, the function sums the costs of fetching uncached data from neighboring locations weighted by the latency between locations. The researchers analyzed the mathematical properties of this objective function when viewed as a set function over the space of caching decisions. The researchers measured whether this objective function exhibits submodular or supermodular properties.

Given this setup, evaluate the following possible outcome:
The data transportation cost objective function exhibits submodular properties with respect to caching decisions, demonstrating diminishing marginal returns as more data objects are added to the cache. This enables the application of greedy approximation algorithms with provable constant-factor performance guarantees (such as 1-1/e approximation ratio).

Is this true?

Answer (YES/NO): NO